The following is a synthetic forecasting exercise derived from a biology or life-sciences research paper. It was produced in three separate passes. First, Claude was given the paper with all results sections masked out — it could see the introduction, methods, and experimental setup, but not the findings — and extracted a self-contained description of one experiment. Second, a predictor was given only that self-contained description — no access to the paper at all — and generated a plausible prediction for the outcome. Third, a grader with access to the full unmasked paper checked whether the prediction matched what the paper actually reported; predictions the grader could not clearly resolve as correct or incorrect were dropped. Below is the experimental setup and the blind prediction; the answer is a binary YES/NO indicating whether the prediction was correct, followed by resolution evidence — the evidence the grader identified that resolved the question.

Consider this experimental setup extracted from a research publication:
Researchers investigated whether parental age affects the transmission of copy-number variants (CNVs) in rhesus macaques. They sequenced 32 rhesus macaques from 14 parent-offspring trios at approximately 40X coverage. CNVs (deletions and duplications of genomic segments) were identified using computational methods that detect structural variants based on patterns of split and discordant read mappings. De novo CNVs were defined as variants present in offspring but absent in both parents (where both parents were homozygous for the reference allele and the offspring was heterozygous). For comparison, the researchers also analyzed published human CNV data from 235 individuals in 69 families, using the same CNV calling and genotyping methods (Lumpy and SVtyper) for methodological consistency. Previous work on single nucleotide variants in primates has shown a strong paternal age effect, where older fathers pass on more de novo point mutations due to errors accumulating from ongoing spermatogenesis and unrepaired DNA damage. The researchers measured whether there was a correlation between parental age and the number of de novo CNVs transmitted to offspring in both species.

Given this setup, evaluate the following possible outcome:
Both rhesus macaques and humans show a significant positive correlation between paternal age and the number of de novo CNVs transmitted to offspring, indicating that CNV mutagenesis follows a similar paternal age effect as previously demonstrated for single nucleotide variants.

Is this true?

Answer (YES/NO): NO